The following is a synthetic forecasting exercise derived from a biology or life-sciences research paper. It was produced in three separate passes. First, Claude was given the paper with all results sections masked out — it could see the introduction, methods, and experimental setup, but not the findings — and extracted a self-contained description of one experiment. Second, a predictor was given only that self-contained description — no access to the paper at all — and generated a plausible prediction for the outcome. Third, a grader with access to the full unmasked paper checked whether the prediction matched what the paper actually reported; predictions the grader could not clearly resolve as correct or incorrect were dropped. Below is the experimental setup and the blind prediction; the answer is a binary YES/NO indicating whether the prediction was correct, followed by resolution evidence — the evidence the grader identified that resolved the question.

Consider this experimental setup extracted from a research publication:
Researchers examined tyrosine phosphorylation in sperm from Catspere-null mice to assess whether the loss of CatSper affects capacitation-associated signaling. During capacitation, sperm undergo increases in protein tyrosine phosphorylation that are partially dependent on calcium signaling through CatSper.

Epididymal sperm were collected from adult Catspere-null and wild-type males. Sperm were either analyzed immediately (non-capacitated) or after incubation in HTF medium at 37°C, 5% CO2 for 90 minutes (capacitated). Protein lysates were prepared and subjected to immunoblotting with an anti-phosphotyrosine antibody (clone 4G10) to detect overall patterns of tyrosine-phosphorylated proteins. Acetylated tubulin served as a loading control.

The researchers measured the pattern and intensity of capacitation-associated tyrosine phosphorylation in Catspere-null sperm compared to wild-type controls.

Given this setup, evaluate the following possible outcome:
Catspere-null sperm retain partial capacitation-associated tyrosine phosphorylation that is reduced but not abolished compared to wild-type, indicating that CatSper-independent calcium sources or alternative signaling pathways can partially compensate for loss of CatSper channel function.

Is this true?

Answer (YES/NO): NO